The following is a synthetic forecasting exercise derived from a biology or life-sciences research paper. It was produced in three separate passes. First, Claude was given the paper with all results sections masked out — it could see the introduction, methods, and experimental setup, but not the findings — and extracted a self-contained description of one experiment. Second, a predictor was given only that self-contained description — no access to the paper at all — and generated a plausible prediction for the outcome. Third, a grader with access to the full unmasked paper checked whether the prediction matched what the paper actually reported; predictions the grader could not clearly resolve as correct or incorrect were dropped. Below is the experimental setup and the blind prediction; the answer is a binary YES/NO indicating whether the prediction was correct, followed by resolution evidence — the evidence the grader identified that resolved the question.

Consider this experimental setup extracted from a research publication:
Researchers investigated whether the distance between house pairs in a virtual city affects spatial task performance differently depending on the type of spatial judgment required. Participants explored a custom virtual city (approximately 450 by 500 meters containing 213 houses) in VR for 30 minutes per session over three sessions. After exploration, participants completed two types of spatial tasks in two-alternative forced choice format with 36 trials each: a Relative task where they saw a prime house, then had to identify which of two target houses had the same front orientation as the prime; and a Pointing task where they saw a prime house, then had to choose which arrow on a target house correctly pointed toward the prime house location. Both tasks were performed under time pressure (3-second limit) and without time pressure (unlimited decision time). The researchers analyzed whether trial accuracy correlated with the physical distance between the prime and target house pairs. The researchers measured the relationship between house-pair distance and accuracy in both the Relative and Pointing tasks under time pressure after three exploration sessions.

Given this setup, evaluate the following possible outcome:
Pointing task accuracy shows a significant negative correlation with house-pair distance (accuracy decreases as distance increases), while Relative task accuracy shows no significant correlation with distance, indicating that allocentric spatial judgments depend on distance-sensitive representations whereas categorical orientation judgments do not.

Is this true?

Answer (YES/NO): NO